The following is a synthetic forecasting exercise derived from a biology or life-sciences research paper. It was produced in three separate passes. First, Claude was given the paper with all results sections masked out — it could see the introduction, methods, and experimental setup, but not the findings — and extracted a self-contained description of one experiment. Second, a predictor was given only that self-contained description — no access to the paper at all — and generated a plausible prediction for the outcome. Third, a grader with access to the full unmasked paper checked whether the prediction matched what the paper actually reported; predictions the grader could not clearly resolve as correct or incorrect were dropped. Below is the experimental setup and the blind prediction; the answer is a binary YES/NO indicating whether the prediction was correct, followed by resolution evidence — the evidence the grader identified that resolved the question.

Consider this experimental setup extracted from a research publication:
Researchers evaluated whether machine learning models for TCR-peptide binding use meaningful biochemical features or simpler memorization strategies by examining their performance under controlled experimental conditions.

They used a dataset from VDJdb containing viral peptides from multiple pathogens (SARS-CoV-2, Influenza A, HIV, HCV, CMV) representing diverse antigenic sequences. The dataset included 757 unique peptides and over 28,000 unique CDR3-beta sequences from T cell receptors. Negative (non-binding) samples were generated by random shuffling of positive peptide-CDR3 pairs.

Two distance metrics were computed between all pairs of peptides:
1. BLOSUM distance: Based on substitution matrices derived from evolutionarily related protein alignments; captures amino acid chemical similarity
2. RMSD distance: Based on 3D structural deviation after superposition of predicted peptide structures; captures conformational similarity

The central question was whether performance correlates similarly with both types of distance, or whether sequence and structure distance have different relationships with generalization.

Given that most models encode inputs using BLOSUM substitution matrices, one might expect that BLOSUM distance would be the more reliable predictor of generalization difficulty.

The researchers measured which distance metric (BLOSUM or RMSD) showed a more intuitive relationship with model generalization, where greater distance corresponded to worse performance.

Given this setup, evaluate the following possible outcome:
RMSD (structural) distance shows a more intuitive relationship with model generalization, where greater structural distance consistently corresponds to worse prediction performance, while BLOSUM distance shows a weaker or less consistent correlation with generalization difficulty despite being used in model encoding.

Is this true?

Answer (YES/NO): NO